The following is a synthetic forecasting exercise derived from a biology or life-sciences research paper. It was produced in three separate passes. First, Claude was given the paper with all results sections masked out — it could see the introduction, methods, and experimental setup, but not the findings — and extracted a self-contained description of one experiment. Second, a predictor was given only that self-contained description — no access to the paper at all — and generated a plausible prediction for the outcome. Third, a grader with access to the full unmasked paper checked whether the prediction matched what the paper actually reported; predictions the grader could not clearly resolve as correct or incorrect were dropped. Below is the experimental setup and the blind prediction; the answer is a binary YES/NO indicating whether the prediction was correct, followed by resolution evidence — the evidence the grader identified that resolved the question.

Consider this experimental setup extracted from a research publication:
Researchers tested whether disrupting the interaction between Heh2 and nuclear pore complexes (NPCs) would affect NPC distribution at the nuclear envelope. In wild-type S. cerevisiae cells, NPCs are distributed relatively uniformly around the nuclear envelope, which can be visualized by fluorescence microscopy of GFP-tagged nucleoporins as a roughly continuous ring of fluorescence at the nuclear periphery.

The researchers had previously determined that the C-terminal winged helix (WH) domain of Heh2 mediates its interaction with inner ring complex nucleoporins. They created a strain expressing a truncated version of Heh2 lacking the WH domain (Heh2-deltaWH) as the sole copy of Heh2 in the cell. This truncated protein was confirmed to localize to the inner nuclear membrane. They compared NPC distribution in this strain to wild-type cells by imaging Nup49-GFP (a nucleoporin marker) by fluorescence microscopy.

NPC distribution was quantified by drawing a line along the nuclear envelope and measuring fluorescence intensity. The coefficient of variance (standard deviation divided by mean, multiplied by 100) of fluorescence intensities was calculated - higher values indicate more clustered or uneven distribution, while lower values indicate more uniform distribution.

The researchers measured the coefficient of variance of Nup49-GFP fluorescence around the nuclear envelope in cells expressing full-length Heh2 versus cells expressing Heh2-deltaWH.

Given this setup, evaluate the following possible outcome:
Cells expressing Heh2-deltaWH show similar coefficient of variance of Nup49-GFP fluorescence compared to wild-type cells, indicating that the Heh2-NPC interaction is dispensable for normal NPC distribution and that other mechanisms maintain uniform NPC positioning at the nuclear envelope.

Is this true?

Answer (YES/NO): NO